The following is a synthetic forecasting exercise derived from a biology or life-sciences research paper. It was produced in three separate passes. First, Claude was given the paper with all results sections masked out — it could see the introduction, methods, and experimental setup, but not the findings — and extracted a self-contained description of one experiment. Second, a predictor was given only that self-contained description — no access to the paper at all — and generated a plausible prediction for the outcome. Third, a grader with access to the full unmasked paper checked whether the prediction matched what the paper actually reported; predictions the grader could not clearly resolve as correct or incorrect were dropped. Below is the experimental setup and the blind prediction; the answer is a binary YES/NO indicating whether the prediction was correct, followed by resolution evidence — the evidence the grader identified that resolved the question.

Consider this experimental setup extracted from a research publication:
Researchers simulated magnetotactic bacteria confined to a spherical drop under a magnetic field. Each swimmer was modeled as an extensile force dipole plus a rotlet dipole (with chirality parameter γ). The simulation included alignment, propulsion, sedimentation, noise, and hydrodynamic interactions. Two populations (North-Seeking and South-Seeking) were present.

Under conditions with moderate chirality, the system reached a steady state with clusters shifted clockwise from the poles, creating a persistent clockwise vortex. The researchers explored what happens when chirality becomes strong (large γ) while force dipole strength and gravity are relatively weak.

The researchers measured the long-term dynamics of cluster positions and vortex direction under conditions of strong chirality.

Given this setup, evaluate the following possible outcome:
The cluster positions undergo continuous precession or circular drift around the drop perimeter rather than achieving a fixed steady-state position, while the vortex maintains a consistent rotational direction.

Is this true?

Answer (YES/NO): NO